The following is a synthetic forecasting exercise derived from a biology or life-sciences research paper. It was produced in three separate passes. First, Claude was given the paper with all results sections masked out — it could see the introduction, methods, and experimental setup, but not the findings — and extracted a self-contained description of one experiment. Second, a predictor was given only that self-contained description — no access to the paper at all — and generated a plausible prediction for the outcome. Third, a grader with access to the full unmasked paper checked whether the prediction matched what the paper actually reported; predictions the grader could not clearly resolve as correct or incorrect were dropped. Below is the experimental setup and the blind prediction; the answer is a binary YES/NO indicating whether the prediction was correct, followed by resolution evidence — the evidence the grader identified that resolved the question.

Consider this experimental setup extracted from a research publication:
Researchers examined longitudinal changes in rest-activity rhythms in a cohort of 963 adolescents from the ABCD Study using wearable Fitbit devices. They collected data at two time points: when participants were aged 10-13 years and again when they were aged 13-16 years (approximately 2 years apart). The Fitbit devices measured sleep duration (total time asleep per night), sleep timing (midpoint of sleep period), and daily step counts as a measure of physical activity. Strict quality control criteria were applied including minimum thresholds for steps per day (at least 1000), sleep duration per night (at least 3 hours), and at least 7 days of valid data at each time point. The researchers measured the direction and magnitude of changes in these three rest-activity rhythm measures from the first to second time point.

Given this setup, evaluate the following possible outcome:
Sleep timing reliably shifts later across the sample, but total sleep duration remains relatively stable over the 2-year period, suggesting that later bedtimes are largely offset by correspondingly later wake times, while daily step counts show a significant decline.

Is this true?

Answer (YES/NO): NO